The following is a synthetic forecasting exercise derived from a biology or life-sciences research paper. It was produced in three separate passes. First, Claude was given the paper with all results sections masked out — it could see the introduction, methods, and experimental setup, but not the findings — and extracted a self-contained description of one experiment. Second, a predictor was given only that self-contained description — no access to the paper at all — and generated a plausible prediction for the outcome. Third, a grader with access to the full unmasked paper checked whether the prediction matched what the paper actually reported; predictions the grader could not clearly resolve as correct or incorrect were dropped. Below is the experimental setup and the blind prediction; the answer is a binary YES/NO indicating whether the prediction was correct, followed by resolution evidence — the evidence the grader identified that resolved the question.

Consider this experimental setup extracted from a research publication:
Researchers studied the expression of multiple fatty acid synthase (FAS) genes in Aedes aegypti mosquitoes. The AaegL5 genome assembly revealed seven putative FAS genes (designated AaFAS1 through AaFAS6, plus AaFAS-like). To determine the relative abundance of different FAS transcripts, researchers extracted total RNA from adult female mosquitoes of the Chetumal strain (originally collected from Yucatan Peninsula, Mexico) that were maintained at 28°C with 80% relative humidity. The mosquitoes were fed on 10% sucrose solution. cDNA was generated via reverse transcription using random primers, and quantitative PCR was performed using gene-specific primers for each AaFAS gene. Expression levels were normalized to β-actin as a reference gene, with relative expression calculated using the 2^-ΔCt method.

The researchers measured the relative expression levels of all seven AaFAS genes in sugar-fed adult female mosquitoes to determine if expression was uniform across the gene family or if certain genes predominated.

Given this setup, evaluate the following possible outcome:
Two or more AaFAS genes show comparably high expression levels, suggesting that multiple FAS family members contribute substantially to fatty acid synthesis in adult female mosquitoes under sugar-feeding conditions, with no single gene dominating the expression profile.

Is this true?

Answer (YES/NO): NO